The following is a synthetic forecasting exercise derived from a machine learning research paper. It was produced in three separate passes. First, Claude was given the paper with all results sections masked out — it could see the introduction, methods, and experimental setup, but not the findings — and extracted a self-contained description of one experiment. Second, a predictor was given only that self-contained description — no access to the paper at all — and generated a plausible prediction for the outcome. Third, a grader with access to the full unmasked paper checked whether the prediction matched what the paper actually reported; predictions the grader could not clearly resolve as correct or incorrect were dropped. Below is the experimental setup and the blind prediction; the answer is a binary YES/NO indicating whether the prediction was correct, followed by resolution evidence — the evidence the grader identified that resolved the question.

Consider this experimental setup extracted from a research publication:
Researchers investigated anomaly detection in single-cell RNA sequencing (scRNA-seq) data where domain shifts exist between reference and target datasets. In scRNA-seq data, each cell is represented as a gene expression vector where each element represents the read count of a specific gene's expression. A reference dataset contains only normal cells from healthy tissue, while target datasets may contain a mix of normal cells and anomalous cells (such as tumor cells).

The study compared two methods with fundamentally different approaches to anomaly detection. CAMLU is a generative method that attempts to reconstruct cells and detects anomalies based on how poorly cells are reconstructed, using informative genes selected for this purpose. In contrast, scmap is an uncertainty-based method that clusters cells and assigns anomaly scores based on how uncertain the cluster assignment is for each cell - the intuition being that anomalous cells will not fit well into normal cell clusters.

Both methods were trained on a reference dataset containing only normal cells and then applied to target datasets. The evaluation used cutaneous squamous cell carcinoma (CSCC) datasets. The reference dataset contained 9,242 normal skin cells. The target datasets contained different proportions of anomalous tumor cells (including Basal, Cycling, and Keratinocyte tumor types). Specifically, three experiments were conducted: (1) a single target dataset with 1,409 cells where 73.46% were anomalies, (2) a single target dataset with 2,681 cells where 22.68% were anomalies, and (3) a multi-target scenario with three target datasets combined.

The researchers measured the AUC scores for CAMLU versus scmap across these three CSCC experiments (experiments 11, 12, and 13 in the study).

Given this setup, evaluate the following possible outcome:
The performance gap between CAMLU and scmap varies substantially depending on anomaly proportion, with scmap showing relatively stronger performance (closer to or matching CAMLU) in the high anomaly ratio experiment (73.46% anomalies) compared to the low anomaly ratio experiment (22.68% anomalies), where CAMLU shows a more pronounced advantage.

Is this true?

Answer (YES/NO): NO